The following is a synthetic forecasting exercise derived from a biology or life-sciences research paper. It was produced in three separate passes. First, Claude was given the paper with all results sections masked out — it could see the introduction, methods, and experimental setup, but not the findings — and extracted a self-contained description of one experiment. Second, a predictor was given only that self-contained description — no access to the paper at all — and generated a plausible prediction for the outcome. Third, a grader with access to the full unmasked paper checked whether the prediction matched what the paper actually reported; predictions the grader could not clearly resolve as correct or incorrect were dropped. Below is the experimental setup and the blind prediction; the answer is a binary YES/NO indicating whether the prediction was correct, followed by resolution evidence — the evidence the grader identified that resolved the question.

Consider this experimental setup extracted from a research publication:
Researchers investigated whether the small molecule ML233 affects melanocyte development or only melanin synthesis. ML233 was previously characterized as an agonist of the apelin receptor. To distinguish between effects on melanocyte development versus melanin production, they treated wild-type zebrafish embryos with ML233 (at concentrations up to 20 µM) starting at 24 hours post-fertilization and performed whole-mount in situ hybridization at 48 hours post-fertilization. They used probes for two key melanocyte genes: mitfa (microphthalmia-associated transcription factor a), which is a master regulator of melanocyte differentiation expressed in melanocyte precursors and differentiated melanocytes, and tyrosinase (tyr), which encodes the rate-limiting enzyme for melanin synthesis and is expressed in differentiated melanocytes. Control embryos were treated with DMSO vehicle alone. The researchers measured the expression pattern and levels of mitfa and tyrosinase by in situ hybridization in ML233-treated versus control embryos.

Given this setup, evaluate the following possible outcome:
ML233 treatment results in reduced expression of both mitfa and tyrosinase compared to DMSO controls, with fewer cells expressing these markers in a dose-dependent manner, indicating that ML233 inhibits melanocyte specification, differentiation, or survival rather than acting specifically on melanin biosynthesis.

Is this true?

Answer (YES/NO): NO